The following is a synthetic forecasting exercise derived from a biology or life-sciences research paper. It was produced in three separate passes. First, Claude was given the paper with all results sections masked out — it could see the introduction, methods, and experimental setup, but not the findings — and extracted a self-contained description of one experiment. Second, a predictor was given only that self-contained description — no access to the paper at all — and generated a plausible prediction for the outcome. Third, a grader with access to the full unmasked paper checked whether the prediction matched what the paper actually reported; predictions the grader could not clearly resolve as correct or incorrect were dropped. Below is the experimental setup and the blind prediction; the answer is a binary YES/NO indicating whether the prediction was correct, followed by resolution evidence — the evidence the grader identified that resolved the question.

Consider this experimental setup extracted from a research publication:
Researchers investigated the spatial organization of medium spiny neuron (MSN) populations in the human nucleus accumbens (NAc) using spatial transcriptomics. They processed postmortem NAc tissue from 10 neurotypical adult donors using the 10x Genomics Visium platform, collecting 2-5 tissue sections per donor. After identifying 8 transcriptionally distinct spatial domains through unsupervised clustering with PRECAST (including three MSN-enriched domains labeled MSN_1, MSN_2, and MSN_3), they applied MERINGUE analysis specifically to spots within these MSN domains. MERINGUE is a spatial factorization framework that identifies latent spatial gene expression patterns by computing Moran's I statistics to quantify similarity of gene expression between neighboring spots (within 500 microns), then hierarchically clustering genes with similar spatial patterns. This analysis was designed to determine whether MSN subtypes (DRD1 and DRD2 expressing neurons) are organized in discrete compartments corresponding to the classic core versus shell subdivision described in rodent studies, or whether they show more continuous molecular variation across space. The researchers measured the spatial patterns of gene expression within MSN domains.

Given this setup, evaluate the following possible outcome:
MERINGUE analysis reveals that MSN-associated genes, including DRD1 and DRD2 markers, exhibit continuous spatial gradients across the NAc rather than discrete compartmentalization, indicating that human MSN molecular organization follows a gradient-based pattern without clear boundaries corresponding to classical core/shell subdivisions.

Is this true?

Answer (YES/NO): YES